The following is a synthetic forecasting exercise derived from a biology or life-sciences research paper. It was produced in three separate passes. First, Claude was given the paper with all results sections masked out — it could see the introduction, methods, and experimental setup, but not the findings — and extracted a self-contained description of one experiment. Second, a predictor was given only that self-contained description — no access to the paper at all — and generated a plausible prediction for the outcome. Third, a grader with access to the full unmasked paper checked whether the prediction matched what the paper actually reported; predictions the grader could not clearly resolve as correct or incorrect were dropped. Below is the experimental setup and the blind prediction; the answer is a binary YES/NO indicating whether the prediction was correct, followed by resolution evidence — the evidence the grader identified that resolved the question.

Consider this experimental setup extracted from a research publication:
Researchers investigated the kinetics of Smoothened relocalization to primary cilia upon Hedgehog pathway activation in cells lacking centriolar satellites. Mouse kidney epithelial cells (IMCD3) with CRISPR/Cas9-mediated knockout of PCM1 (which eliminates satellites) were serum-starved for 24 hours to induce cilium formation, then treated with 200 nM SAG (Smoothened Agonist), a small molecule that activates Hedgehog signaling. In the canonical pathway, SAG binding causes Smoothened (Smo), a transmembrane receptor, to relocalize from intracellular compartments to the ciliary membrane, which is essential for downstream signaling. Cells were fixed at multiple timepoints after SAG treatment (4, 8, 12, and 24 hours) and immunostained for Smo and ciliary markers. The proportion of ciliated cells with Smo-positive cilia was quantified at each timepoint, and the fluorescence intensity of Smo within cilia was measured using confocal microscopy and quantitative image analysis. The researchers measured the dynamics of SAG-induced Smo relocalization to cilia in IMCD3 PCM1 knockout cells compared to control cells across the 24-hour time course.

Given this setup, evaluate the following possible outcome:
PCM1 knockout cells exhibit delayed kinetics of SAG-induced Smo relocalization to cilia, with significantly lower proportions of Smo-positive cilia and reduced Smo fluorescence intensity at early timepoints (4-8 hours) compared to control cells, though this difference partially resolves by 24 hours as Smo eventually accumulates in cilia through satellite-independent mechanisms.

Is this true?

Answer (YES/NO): YES